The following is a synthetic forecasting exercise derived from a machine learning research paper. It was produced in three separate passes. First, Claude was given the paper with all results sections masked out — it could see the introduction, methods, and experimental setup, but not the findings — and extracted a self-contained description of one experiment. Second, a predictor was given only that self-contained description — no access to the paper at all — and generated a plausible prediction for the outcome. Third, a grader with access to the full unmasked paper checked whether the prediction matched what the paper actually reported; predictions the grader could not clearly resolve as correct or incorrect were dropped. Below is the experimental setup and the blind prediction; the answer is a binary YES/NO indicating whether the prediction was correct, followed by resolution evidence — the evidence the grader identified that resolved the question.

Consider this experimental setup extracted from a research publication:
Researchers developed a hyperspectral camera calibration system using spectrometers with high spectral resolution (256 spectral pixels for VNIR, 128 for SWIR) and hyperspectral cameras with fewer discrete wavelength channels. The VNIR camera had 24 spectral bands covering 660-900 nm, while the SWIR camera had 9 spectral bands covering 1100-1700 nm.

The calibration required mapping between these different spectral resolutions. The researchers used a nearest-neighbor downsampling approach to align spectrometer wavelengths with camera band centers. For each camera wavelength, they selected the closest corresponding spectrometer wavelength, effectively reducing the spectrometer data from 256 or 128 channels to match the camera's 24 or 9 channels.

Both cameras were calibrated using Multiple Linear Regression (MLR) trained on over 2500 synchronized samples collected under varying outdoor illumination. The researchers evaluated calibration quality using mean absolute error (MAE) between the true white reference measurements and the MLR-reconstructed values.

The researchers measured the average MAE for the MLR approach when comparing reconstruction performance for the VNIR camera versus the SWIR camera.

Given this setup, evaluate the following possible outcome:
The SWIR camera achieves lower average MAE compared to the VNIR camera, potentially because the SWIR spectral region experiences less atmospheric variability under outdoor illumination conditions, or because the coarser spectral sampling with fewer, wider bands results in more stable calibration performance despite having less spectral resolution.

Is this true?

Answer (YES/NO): YES